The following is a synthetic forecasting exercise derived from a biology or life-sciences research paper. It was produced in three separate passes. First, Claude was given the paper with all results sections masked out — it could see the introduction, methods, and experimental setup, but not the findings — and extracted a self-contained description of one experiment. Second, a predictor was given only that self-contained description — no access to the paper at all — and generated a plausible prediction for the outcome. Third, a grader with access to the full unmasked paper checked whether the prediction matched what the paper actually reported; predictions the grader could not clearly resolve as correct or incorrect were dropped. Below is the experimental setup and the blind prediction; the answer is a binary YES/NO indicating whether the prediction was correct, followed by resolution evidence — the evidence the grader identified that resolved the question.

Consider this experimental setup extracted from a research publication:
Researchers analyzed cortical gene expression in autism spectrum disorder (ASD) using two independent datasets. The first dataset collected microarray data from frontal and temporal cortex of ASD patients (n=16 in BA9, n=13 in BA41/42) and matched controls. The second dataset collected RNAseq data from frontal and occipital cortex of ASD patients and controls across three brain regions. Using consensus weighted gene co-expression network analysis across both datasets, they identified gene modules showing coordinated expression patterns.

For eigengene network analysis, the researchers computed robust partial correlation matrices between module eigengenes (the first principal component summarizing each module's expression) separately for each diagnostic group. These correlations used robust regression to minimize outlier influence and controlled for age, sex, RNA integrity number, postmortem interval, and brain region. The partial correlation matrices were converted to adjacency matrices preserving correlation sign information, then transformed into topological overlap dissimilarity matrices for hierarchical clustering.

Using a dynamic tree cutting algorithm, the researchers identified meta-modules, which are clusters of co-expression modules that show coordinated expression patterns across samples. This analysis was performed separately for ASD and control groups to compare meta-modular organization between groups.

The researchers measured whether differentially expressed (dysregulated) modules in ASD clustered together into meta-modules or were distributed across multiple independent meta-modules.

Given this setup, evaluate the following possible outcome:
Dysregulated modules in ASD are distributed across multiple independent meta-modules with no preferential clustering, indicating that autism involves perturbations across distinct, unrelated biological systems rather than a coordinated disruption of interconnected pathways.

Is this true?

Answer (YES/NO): NO